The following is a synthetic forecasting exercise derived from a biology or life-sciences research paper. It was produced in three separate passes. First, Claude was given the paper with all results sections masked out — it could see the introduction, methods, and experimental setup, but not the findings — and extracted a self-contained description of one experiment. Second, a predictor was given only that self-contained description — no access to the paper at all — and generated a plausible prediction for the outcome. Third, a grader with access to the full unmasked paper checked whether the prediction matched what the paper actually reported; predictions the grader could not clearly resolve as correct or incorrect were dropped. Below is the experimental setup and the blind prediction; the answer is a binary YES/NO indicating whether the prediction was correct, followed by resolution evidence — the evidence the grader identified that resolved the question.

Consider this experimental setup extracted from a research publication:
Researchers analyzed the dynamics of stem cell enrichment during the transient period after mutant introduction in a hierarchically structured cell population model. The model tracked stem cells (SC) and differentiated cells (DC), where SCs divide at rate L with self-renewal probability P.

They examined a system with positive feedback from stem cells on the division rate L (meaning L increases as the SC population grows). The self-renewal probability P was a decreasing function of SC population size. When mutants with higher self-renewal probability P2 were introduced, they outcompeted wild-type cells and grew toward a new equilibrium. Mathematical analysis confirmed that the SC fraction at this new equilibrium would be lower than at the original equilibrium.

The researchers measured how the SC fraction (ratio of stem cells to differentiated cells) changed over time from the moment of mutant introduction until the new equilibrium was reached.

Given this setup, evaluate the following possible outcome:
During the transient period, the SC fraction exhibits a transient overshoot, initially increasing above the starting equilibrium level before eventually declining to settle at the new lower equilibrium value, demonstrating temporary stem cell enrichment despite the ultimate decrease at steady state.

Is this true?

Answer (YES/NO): YES